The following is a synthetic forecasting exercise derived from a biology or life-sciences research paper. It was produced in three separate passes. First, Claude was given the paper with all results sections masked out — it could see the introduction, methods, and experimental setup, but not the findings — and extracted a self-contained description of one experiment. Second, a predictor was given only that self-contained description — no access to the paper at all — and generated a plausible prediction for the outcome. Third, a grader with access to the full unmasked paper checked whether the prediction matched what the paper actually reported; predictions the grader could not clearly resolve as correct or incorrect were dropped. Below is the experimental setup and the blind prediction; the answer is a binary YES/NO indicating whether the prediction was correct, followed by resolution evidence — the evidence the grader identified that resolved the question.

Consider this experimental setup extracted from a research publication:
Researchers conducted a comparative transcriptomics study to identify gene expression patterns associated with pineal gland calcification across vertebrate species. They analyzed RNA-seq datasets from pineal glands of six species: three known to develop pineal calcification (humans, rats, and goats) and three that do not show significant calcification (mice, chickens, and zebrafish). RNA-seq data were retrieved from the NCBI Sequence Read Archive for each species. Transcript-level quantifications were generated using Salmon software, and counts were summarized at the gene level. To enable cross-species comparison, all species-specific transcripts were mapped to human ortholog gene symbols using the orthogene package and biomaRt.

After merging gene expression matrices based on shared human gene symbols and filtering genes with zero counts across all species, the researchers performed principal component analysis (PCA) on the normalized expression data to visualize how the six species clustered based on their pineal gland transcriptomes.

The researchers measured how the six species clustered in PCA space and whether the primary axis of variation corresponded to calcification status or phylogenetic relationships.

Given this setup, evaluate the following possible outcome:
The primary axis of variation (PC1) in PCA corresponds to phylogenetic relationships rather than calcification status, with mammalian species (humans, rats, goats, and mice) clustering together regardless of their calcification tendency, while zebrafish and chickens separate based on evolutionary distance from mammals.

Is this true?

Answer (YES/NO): NO